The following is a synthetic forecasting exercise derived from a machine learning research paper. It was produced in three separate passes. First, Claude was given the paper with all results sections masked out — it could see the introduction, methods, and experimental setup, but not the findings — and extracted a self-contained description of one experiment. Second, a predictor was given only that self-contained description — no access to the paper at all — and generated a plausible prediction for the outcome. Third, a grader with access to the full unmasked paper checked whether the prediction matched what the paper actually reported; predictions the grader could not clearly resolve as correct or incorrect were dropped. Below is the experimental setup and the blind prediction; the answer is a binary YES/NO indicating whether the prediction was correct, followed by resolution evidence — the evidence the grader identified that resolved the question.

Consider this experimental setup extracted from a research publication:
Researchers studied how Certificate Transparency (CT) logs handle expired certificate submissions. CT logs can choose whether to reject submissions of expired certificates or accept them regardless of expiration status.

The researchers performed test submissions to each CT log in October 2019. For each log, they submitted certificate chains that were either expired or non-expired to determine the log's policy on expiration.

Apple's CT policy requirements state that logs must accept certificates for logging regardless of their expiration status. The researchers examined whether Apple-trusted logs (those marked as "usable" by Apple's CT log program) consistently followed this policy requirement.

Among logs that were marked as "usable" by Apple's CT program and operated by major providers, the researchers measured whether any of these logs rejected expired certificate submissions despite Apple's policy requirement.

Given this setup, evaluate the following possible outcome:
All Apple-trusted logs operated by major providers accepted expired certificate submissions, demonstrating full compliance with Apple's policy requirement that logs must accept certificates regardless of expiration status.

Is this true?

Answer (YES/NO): NO